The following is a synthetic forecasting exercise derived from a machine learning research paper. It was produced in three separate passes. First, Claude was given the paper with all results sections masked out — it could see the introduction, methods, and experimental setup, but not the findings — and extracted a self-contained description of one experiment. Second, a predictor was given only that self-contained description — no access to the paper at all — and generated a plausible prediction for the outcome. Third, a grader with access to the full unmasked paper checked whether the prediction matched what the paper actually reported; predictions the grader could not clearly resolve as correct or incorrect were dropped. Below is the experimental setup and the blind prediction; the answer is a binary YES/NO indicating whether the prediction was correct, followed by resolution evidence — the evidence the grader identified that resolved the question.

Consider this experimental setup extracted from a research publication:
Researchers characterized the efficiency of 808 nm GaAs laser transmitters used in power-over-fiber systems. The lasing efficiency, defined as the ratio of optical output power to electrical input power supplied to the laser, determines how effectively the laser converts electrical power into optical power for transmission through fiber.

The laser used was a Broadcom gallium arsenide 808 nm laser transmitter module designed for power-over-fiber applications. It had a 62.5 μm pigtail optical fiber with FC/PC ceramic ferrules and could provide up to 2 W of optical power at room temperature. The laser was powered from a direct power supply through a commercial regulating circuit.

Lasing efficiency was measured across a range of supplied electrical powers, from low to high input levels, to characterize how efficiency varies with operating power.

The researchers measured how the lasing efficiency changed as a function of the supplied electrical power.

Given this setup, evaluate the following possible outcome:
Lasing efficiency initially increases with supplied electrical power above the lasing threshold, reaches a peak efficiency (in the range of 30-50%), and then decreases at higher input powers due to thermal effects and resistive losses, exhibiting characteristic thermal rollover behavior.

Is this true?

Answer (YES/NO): NO